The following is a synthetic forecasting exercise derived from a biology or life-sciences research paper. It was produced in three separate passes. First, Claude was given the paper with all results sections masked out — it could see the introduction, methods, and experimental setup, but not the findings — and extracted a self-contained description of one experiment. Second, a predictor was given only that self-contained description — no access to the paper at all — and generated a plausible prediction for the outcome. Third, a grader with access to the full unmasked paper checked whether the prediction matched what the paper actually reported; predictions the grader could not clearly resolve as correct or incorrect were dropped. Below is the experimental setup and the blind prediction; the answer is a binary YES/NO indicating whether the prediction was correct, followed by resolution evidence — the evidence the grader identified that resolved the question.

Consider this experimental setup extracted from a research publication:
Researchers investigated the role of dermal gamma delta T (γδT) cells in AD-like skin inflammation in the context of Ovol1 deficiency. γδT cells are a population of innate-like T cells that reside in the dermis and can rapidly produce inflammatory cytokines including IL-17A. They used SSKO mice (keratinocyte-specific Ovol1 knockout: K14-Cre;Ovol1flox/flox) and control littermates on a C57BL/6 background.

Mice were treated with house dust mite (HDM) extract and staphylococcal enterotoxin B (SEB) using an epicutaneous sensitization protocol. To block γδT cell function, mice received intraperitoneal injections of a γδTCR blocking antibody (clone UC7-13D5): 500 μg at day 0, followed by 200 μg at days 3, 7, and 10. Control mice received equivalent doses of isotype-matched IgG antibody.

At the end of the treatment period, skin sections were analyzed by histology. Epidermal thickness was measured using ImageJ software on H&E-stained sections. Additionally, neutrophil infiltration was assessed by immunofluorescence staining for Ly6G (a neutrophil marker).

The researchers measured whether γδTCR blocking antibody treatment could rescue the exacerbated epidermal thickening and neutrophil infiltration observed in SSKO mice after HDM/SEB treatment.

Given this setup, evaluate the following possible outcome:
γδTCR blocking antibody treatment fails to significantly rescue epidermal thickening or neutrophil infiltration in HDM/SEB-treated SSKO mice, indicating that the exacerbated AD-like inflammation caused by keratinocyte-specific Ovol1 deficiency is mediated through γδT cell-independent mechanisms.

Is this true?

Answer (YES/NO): NO